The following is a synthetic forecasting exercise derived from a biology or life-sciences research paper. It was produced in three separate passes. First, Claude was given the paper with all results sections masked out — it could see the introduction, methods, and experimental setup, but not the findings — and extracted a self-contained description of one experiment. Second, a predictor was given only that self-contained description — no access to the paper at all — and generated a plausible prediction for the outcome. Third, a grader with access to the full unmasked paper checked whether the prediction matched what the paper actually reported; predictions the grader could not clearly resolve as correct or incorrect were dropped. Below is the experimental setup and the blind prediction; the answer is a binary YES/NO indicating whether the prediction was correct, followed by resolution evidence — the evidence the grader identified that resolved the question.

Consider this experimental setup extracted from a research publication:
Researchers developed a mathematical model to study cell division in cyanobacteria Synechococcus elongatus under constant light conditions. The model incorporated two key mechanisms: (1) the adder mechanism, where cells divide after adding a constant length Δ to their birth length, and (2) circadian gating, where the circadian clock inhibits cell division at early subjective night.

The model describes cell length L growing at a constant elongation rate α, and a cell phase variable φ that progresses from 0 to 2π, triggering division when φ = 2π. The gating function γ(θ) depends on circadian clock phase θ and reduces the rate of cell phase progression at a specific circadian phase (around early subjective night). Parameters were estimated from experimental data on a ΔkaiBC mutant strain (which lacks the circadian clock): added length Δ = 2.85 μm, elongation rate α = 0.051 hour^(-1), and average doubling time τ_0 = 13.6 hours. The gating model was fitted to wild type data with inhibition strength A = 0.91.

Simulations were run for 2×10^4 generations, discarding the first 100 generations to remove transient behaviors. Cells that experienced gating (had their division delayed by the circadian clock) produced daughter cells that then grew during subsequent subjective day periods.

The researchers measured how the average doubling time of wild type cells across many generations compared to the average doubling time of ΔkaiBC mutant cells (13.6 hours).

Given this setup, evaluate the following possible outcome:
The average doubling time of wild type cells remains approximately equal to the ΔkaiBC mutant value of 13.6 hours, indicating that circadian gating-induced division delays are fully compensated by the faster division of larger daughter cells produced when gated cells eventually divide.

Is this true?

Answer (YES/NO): NO